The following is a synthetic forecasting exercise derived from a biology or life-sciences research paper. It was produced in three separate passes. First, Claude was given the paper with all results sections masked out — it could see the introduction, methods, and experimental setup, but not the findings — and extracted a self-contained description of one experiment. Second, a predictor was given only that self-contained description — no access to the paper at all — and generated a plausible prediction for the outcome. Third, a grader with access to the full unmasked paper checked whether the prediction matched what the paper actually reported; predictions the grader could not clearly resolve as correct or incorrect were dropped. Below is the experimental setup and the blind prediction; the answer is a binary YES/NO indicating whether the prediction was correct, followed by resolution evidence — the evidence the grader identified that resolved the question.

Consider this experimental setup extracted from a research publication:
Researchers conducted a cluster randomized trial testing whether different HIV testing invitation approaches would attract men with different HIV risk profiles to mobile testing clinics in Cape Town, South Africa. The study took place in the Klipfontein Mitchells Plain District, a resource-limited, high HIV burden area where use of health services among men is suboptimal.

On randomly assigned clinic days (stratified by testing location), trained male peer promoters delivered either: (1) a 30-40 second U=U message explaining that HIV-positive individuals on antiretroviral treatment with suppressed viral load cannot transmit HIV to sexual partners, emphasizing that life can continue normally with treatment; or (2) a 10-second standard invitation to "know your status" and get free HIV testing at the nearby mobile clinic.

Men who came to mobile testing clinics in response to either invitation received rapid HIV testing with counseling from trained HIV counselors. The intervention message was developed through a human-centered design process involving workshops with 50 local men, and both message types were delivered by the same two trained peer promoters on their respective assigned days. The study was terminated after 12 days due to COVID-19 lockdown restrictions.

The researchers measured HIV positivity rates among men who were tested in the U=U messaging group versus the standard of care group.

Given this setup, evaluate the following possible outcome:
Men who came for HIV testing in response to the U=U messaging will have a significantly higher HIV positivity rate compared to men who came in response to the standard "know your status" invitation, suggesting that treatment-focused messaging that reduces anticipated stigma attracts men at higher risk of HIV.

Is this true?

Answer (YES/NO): NO